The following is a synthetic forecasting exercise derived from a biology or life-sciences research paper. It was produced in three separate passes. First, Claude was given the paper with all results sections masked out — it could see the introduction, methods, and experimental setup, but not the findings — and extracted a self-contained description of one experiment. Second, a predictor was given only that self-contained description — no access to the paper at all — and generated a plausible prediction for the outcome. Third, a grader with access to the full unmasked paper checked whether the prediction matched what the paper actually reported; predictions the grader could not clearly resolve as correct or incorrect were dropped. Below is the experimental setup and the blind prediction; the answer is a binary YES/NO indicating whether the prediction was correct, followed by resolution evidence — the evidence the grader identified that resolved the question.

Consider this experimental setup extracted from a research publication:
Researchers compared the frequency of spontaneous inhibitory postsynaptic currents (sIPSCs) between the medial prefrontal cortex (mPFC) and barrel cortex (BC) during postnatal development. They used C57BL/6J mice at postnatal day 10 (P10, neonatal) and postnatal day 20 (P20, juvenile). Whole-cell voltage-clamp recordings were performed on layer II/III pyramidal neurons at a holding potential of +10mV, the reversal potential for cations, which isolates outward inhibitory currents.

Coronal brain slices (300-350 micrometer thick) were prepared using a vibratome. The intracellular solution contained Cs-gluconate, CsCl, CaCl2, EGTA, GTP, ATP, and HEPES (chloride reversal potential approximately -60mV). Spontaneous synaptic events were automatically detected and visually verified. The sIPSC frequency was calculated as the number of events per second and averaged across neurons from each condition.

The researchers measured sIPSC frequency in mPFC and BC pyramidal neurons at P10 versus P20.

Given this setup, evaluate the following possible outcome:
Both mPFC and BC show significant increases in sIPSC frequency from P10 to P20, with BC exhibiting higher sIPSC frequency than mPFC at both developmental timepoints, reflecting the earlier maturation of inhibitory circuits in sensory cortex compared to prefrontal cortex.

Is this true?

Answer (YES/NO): NO